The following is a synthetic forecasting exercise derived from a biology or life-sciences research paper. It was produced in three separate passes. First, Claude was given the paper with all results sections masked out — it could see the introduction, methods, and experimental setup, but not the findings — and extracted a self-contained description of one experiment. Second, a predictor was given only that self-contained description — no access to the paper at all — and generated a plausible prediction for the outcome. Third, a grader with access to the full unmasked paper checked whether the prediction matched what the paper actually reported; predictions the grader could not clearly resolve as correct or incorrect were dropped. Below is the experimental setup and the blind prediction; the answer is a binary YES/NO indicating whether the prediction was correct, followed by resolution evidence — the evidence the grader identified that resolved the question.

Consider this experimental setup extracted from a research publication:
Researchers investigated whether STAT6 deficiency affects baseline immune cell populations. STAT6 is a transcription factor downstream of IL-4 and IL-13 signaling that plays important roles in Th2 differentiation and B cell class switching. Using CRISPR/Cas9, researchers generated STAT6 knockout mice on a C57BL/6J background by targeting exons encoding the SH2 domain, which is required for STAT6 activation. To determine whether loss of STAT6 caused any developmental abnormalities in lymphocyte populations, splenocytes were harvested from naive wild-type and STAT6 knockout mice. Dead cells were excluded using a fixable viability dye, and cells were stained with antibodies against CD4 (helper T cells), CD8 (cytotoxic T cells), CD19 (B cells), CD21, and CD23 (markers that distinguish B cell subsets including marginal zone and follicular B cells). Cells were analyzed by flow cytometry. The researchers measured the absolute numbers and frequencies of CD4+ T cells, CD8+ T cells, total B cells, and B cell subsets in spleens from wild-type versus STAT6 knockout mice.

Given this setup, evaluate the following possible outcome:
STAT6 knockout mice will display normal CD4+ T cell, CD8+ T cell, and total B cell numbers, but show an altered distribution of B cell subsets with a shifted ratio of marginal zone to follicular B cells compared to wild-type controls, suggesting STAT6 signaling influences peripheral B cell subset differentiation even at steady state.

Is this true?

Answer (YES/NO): NO